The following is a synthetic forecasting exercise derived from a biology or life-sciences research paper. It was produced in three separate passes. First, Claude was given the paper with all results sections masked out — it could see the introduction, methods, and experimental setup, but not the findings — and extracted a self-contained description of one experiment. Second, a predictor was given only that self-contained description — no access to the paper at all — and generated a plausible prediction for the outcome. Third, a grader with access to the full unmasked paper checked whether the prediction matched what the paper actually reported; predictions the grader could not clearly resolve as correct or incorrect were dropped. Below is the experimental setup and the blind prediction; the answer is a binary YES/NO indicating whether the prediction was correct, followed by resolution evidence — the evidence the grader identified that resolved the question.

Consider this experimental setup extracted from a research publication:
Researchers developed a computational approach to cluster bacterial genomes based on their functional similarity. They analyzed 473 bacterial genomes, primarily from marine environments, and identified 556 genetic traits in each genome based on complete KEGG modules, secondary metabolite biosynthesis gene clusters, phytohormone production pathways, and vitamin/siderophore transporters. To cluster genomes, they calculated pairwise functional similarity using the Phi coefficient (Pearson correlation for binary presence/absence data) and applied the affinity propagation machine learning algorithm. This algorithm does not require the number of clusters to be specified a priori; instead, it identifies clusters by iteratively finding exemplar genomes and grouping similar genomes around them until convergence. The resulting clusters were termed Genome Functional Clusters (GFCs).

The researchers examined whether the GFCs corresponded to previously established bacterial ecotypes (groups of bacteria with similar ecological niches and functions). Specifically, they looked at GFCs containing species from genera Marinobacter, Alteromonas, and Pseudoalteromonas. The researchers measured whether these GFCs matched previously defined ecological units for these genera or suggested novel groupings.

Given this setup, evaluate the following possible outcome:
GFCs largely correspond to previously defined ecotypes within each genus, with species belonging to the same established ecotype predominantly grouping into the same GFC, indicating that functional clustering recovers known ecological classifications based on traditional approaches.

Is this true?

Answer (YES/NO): NO